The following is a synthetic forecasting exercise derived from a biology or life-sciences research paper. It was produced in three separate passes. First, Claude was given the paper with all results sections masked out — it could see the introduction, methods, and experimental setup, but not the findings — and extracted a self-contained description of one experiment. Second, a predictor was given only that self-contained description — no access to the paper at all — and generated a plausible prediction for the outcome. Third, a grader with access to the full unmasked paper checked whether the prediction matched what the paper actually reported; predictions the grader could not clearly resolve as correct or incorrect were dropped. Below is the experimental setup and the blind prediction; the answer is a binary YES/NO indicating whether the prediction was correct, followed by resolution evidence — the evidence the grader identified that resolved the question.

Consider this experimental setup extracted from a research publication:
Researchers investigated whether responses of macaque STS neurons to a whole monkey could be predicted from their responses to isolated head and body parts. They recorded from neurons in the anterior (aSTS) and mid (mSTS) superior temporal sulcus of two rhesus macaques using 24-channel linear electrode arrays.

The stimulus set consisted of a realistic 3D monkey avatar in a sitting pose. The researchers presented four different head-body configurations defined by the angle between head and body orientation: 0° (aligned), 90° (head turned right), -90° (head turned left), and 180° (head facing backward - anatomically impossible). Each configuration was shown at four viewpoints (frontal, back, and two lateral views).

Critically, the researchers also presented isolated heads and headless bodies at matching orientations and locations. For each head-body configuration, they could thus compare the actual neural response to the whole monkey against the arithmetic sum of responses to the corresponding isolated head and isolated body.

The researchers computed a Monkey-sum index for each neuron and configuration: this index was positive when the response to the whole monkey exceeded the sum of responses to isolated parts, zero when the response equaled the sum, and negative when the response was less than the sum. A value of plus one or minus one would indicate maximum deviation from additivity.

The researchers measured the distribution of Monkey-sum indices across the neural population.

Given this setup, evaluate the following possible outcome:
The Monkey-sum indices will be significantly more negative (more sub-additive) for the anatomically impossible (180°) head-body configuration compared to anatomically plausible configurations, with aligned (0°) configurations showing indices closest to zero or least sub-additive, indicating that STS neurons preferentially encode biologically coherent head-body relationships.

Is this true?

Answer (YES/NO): NO